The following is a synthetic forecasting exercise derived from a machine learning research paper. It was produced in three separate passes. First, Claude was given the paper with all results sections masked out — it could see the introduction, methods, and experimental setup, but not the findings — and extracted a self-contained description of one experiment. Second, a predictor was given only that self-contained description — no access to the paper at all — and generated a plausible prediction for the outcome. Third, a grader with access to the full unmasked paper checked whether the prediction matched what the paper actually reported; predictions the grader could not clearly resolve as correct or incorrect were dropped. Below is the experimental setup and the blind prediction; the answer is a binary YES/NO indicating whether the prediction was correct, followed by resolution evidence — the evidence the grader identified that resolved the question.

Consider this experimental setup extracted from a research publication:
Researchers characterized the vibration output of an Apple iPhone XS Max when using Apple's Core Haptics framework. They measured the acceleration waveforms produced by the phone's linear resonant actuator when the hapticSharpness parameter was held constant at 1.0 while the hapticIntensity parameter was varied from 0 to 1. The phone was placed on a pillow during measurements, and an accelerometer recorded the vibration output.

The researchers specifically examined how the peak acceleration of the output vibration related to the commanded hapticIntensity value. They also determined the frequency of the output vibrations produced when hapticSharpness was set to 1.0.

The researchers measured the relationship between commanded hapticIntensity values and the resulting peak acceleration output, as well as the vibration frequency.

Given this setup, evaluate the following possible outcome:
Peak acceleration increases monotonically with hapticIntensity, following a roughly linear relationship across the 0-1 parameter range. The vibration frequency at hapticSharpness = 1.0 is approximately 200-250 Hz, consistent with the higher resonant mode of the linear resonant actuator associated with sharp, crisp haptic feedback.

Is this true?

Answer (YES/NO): NO